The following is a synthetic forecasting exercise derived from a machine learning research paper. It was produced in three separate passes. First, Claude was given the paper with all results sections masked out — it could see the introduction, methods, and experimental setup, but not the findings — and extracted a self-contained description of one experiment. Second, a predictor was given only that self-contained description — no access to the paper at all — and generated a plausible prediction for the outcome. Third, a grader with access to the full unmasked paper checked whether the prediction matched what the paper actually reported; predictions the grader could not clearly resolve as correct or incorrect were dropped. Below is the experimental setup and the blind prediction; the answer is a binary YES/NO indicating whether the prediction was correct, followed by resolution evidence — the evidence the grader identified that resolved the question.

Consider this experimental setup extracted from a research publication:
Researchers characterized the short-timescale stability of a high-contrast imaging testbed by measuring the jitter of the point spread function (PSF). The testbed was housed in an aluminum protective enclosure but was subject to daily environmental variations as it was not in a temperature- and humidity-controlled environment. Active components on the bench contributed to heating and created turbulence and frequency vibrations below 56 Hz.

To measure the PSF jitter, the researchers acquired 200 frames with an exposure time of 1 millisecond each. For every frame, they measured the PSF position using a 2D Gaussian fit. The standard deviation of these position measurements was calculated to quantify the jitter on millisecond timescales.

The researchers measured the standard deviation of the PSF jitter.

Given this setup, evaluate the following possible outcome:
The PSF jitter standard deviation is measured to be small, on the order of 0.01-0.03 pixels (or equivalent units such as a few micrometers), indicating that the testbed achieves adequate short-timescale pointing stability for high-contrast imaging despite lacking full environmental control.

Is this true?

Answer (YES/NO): NO